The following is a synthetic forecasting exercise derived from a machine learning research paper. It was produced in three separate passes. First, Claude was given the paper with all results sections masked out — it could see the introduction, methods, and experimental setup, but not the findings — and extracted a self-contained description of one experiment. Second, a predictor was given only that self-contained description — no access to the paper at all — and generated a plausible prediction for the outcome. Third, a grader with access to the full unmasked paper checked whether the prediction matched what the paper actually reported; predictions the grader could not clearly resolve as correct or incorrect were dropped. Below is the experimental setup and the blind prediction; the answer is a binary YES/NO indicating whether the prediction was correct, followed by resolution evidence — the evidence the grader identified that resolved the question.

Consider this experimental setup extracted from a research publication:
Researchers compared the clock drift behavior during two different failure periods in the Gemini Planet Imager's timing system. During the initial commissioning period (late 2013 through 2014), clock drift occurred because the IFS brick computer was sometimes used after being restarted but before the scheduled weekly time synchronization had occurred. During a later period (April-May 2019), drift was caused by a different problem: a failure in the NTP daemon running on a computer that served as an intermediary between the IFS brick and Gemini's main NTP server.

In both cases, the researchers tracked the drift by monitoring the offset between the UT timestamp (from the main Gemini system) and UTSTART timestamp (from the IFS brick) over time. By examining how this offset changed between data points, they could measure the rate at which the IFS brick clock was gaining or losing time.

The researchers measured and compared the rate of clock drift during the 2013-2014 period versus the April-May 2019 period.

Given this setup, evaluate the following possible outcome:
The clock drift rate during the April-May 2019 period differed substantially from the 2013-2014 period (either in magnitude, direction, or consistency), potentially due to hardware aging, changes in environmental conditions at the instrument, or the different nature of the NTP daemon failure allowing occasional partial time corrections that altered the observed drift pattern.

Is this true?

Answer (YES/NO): YES